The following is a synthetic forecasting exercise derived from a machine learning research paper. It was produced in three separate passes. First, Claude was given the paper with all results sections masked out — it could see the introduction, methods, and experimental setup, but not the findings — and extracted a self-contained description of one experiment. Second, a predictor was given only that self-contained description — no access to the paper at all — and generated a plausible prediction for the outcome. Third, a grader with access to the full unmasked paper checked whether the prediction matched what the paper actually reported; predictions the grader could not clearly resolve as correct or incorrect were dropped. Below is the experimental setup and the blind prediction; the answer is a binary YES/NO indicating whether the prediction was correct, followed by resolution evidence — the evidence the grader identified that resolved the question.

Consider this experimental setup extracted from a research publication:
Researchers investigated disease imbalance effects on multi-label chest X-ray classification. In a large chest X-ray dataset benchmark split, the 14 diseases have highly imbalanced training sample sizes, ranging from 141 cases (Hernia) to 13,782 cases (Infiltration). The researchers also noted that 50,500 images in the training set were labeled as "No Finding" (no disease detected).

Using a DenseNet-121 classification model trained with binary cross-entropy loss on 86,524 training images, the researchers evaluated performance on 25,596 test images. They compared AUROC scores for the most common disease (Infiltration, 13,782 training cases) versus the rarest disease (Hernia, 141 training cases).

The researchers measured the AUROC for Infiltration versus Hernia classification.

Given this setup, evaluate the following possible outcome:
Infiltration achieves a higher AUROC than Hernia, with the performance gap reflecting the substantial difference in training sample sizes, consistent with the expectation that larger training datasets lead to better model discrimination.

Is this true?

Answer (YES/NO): NO